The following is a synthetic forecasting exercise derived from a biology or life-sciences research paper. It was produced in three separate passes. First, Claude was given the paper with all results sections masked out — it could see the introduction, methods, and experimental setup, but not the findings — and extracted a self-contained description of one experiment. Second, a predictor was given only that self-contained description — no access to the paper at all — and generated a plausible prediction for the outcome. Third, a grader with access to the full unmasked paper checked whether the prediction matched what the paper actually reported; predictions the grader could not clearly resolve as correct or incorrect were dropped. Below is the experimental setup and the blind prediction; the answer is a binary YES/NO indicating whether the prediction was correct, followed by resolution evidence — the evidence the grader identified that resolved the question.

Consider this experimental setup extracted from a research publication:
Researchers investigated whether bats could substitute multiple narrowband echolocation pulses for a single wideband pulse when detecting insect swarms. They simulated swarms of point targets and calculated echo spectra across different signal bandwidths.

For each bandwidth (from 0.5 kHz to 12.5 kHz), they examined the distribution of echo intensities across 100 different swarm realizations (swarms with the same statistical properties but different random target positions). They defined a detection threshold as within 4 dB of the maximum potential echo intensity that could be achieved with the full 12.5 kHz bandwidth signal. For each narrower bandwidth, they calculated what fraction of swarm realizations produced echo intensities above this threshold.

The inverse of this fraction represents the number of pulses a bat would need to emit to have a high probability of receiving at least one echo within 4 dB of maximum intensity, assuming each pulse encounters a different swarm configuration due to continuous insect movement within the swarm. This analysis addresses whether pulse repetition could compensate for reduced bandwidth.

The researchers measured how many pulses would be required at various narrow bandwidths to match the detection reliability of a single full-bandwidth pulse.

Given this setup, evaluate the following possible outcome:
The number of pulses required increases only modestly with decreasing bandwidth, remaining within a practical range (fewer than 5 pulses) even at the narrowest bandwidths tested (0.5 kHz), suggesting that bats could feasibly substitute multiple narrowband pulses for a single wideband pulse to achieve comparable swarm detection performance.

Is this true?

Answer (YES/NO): NO